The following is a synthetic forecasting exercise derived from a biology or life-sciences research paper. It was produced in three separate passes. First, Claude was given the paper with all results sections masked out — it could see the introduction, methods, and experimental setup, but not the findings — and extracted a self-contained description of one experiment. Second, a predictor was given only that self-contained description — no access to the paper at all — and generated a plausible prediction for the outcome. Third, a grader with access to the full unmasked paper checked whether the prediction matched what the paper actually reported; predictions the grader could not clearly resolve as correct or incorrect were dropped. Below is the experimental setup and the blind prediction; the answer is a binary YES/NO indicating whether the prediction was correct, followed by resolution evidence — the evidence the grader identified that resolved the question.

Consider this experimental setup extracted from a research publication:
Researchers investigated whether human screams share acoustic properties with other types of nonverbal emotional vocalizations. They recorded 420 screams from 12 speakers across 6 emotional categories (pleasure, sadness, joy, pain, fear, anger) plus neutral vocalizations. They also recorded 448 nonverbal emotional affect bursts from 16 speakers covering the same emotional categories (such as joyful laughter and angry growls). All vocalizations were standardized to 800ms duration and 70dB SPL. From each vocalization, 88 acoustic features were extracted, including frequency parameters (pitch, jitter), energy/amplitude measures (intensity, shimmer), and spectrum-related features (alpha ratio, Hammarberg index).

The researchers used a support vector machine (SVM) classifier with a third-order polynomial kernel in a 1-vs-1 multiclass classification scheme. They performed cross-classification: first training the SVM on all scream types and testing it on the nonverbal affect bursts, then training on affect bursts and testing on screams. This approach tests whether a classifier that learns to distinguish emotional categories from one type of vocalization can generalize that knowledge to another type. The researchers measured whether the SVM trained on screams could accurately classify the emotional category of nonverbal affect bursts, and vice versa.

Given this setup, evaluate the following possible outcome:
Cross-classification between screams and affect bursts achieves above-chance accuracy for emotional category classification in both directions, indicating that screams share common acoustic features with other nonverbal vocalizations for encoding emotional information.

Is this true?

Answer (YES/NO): NO